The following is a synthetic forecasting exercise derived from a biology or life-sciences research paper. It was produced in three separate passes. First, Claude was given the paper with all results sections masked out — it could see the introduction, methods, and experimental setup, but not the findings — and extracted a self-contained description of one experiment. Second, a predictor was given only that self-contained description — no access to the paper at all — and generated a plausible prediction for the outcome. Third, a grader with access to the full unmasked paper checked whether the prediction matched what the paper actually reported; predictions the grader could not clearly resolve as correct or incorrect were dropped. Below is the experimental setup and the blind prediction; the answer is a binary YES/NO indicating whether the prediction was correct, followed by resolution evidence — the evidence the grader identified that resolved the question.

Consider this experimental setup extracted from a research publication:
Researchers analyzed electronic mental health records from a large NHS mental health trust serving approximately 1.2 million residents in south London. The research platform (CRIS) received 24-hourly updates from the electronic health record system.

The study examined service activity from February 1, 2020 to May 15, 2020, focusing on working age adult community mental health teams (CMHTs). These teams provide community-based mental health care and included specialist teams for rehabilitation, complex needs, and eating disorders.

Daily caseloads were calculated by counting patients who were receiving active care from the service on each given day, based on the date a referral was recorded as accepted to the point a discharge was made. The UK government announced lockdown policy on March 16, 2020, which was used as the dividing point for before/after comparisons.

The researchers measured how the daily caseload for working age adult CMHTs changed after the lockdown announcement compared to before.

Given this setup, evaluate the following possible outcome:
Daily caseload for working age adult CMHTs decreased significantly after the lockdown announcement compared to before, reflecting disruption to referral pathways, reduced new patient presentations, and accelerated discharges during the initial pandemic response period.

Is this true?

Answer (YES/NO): NO